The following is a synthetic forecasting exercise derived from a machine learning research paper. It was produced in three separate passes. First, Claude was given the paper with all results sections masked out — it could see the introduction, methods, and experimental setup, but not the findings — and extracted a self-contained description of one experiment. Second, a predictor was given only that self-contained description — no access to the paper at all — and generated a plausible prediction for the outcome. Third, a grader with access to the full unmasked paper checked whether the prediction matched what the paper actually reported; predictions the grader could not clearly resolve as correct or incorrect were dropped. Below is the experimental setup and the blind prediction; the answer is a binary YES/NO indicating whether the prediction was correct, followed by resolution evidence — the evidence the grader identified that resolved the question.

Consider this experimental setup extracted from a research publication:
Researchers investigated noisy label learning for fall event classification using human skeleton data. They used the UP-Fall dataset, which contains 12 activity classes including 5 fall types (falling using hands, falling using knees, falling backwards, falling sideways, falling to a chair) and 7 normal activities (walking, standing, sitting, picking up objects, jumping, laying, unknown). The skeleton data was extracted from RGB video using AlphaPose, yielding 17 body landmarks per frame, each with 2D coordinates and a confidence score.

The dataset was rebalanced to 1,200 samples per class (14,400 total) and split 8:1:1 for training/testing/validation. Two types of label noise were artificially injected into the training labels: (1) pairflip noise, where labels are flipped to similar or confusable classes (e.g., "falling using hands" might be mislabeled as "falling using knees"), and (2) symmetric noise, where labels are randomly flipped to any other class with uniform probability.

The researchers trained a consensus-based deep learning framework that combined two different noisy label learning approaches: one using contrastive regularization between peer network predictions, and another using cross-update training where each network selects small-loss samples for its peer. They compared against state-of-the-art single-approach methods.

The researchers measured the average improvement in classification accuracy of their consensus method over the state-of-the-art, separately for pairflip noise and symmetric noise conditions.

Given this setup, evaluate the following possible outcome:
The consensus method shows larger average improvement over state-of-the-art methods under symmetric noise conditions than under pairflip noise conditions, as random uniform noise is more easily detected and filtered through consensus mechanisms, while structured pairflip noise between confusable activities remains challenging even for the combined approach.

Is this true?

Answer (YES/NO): NO